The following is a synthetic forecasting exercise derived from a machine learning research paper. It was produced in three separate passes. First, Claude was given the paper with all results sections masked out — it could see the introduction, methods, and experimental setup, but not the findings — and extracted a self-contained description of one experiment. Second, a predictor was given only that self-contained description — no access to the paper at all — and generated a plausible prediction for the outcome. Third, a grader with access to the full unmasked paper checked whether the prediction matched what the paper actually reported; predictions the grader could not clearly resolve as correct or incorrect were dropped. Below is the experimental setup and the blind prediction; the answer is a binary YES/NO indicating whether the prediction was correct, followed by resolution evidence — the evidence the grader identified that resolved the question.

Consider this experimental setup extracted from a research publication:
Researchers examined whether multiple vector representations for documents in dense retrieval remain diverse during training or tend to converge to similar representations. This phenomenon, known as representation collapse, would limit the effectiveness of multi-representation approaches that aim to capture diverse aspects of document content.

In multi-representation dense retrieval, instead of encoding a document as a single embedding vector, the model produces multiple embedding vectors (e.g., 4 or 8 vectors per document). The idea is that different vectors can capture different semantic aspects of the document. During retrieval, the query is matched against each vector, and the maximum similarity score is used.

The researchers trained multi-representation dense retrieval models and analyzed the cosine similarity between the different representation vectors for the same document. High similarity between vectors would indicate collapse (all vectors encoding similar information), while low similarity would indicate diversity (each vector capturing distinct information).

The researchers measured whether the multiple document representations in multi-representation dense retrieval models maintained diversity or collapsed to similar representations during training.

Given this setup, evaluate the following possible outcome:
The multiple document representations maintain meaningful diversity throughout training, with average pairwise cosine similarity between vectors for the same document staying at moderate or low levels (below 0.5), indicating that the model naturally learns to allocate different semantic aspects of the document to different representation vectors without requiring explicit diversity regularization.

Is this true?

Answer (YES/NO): NO